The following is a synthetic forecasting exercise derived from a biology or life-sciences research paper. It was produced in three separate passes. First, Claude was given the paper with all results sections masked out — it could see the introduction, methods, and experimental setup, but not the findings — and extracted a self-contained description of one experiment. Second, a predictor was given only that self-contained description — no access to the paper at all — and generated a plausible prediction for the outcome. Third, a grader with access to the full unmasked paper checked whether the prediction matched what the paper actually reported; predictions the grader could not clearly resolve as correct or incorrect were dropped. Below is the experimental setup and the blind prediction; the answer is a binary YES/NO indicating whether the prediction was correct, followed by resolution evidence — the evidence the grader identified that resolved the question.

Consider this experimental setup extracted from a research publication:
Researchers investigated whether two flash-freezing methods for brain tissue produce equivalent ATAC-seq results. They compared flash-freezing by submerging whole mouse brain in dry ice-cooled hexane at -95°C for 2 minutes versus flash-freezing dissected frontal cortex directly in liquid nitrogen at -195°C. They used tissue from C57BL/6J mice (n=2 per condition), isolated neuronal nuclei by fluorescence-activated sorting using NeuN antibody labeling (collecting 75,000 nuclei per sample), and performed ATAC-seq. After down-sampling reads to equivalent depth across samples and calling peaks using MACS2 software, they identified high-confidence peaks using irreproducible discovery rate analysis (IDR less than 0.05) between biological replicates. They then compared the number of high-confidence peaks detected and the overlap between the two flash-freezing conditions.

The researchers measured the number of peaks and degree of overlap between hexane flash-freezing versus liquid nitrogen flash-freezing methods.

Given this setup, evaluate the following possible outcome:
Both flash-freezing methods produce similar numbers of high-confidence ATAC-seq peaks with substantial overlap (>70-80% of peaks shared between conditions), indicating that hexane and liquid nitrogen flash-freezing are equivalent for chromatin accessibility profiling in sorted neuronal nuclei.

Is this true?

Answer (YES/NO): NO